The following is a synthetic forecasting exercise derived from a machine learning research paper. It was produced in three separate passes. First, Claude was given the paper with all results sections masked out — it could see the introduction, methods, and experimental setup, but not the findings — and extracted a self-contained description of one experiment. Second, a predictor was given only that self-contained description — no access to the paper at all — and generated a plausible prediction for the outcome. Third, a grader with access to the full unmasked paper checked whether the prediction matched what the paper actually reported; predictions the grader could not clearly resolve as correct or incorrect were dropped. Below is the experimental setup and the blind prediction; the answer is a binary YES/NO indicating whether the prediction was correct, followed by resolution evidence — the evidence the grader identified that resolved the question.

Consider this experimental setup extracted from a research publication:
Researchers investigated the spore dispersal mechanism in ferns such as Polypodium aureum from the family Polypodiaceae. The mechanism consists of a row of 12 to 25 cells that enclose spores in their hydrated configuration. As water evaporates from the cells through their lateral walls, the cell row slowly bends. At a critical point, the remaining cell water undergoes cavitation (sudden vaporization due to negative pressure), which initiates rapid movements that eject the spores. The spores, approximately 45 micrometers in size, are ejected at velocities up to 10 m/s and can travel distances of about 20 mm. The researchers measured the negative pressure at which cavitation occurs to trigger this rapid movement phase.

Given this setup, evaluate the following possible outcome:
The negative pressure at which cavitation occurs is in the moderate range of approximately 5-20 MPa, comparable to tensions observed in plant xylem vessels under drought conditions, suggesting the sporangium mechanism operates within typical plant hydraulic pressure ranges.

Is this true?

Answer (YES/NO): YES